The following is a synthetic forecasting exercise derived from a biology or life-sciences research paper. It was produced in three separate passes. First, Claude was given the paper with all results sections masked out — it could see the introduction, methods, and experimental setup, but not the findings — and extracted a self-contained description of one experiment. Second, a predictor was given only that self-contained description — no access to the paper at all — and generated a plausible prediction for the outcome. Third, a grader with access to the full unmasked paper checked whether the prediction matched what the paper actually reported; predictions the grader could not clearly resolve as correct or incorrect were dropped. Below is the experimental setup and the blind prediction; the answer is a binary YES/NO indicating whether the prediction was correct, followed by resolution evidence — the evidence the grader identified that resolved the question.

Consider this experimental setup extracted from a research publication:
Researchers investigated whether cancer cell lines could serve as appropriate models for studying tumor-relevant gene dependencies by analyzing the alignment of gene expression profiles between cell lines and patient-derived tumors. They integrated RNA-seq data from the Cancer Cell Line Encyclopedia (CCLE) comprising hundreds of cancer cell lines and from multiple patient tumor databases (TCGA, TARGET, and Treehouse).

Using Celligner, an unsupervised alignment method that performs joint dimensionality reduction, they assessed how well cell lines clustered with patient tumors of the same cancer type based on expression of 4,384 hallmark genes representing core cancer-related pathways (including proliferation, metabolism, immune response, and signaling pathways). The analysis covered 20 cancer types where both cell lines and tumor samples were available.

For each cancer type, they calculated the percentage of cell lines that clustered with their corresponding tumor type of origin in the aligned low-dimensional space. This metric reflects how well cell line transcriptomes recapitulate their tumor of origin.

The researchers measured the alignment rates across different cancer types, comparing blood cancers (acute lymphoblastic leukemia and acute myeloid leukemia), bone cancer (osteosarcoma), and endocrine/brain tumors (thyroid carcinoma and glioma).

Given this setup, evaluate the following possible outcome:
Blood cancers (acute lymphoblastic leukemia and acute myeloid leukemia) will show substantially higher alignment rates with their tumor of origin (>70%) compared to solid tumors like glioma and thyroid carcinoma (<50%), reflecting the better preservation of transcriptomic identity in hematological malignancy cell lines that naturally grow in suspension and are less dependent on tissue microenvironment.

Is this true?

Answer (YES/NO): YES